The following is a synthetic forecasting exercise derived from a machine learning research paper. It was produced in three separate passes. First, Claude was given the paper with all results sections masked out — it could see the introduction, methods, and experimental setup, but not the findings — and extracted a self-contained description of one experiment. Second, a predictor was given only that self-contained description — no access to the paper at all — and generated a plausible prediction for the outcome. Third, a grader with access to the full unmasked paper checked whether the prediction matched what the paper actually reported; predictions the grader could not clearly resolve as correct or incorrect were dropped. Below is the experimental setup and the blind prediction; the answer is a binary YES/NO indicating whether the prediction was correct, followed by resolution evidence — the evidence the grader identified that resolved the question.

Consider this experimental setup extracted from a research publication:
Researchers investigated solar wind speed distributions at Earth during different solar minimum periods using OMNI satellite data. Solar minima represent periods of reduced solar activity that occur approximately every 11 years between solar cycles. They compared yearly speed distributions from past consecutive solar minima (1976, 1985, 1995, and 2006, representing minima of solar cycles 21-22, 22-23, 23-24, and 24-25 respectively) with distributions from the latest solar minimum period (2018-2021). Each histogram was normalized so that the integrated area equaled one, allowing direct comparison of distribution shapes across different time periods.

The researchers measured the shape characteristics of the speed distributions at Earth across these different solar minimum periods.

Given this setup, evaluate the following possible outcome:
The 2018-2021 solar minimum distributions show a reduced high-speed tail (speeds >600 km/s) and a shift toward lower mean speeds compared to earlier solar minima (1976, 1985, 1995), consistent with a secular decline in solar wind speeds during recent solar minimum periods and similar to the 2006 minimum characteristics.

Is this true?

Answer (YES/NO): NO